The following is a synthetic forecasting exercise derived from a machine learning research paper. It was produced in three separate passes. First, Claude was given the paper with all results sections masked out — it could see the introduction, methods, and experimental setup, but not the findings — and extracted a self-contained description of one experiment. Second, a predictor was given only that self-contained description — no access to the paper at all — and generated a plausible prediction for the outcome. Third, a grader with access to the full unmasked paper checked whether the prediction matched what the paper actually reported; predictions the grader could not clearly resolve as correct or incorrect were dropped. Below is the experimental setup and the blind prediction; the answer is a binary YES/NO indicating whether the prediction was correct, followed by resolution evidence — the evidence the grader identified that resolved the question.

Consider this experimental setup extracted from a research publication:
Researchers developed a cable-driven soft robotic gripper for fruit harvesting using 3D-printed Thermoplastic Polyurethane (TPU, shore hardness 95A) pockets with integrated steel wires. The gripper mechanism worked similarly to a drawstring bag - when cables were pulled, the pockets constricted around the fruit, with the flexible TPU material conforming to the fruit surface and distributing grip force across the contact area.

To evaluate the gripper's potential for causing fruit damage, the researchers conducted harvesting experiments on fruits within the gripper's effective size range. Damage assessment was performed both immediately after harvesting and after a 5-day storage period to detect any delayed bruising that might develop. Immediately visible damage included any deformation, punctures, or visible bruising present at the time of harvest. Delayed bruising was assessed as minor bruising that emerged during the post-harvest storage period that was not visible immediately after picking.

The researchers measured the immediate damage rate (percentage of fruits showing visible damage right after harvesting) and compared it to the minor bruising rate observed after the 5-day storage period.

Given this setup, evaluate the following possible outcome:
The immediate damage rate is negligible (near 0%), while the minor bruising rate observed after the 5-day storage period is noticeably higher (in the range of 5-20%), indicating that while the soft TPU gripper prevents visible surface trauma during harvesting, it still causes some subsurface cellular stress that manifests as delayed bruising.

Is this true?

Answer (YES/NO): YES